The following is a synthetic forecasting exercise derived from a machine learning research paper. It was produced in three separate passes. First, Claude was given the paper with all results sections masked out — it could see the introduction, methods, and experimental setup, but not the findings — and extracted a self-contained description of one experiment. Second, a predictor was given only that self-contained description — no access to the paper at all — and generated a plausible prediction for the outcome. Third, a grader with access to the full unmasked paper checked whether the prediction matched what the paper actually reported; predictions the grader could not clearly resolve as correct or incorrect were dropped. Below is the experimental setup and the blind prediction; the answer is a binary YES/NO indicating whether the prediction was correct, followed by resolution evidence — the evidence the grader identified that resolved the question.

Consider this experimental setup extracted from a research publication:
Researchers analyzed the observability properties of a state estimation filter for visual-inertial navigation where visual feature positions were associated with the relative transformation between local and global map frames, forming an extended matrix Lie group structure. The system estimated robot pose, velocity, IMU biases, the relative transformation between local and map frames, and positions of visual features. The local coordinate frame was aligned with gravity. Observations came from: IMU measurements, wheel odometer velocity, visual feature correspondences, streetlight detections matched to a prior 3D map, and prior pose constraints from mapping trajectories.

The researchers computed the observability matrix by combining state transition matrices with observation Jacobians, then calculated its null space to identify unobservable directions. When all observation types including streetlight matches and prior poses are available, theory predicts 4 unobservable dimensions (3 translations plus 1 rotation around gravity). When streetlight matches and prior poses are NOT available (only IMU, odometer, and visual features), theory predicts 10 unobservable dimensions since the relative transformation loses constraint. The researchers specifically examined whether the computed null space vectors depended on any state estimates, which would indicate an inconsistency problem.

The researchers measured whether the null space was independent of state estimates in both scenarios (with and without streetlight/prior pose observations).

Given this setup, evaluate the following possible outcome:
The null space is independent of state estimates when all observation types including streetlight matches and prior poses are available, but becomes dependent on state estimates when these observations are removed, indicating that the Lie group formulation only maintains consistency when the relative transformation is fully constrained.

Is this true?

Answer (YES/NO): YES